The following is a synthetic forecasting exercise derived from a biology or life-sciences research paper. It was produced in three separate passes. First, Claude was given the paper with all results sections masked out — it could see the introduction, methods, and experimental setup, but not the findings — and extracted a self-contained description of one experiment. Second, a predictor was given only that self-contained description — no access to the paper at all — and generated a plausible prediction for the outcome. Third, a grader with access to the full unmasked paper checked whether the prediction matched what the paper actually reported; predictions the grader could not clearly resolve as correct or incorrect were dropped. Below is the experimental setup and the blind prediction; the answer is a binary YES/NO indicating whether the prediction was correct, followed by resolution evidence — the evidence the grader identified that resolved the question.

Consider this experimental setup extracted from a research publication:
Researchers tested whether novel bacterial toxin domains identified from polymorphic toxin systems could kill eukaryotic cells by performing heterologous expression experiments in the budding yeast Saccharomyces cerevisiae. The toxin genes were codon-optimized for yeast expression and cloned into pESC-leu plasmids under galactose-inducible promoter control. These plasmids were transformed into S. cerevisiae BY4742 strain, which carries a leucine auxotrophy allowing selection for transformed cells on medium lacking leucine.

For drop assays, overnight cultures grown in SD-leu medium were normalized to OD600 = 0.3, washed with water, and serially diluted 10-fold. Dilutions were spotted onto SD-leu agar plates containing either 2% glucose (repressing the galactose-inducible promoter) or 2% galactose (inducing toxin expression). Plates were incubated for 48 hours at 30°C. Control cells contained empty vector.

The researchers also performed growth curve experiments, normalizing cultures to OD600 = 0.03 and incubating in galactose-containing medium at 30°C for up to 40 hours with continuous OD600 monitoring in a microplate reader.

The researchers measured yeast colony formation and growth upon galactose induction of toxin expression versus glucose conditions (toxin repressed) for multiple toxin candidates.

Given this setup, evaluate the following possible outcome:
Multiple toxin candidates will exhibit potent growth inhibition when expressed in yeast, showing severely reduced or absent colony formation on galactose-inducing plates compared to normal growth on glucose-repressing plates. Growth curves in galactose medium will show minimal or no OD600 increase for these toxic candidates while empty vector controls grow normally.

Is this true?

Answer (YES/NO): YES